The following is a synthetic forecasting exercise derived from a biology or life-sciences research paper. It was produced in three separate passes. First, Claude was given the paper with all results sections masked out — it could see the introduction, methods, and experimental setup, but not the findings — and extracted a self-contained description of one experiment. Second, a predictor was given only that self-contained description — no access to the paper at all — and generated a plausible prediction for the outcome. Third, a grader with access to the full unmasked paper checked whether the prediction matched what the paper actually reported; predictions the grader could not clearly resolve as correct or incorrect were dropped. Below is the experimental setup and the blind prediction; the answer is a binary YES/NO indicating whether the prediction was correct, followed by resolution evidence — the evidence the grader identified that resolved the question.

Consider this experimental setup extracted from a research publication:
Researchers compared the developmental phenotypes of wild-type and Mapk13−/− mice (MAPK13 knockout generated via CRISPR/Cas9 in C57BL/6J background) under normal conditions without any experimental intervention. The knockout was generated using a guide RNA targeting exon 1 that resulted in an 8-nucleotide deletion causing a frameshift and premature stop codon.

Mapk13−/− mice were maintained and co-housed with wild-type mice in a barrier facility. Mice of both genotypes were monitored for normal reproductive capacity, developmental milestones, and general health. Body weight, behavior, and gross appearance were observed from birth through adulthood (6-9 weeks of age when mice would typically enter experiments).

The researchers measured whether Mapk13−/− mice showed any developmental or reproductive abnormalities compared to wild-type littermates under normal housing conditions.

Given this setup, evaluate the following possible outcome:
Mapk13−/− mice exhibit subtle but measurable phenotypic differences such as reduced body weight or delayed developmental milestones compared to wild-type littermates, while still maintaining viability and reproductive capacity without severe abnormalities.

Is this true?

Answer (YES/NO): NO